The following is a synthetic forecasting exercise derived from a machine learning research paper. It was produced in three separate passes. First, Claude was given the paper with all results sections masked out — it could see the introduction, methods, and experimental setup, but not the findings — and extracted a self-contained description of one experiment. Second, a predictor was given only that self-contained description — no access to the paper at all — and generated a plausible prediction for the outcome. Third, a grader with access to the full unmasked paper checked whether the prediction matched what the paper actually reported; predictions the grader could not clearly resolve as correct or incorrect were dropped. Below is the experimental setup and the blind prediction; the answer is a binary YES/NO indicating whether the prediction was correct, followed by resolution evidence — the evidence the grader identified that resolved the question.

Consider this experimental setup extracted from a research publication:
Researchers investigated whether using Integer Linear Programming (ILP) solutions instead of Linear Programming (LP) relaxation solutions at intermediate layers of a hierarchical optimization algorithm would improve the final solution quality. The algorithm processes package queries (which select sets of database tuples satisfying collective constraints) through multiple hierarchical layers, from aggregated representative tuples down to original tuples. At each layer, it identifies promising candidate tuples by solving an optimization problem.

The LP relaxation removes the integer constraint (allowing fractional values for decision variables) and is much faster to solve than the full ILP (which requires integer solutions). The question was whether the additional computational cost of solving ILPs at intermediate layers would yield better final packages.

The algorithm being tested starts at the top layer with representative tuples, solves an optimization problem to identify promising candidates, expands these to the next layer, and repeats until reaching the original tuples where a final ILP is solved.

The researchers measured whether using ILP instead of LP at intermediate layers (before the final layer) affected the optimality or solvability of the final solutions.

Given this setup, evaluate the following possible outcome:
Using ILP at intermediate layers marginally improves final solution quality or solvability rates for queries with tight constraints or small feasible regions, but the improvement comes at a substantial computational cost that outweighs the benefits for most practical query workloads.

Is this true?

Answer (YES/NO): NO